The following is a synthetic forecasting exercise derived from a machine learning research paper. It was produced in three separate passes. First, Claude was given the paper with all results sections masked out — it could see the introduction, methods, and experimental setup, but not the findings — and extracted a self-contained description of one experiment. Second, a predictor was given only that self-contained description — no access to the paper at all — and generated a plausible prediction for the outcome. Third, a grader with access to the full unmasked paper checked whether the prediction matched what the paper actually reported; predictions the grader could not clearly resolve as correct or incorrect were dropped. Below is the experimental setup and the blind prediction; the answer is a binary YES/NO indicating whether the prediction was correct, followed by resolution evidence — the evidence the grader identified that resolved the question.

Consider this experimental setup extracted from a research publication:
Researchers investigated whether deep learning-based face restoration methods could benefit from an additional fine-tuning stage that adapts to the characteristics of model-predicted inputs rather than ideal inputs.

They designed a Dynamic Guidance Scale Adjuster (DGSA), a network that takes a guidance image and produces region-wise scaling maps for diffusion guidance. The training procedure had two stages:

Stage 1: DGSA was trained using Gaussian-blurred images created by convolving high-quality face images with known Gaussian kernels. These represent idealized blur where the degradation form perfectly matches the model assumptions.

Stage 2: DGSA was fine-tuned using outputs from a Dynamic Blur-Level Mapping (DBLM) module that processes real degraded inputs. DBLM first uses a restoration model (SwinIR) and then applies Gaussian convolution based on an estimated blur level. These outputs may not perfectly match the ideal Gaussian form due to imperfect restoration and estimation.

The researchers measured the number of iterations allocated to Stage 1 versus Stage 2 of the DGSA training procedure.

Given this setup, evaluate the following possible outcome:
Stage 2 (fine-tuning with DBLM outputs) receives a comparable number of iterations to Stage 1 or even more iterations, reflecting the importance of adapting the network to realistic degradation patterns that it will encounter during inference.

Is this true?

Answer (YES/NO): NO